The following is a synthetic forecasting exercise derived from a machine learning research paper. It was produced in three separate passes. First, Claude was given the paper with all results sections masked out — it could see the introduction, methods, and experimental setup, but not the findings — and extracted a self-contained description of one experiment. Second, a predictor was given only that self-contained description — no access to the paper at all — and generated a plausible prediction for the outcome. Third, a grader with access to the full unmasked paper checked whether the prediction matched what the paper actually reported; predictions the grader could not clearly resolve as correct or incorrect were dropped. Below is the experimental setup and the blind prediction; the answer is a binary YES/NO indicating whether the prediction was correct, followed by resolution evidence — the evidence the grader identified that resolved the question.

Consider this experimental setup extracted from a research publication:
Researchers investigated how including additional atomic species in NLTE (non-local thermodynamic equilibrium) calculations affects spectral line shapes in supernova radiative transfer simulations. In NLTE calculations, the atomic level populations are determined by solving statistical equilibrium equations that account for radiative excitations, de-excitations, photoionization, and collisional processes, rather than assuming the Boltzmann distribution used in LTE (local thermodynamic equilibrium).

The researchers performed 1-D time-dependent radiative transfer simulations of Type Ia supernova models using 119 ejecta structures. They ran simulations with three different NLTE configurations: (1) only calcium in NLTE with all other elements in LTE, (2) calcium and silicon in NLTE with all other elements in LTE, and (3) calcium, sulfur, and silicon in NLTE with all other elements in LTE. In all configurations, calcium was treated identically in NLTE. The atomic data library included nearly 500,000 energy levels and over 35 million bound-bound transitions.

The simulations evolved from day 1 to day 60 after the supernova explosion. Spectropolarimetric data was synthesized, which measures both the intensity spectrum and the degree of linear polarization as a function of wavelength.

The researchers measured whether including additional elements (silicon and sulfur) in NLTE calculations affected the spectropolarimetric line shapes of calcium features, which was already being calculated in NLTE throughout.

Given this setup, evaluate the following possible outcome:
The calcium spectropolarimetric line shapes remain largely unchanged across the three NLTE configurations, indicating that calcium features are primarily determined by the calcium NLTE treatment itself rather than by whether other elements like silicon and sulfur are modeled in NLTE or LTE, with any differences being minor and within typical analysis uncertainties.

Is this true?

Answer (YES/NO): NO